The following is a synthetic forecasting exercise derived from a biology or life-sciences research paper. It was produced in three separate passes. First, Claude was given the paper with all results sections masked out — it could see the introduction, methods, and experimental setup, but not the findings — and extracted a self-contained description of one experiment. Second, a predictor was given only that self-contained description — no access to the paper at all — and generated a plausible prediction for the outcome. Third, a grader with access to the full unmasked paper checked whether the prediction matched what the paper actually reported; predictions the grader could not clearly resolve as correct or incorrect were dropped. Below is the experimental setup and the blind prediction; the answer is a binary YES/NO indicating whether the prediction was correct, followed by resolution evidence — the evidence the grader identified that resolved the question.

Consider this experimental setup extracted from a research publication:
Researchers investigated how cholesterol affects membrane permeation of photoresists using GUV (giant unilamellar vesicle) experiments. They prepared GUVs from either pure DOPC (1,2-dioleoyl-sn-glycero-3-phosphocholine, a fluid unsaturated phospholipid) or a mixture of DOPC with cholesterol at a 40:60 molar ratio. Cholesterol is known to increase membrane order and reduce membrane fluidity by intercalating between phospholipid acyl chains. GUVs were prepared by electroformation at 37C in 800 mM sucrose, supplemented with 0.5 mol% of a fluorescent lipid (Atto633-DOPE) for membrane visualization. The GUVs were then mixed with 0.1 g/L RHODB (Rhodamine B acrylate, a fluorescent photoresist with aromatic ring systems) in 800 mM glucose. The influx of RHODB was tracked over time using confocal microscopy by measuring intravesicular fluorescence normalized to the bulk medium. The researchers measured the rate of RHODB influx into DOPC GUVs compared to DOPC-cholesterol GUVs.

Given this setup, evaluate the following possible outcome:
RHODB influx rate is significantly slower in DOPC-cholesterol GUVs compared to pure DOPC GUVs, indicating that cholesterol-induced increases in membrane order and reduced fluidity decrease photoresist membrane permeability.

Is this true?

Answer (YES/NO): NO